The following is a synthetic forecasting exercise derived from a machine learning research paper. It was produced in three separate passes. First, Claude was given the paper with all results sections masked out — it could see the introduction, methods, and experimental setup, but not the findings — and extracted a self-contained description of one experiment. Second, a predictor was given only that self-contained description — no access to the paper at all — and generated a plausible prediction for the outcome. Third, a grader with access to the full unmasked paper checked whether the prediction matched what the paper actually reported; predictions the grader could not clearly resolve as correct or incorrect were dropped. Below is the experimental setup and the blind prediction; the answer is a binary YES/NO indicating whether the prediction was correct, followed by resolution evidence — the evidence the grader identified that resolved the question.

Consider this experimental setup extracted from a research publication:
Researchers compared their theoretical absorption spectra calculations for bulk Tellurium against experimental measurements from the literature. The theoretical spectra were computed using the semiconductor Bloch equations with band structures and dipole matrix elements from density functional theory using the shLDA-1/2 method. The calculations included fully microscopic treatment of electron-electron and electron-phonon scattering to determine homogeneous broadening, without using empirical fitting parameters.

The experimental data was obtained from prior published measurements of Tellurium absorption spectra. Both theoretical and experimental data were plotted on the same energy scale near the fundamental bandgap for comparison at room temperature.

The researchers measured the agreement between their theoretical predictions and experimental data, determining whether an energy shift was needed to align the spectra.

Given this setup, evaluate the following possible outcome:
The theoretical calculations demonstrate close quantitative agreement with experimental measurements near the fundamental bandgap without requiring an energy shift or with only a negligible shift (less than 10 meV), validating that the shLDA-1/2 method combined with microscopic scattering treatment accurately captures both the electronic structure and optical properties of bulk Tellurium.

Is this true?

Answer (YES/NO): NO